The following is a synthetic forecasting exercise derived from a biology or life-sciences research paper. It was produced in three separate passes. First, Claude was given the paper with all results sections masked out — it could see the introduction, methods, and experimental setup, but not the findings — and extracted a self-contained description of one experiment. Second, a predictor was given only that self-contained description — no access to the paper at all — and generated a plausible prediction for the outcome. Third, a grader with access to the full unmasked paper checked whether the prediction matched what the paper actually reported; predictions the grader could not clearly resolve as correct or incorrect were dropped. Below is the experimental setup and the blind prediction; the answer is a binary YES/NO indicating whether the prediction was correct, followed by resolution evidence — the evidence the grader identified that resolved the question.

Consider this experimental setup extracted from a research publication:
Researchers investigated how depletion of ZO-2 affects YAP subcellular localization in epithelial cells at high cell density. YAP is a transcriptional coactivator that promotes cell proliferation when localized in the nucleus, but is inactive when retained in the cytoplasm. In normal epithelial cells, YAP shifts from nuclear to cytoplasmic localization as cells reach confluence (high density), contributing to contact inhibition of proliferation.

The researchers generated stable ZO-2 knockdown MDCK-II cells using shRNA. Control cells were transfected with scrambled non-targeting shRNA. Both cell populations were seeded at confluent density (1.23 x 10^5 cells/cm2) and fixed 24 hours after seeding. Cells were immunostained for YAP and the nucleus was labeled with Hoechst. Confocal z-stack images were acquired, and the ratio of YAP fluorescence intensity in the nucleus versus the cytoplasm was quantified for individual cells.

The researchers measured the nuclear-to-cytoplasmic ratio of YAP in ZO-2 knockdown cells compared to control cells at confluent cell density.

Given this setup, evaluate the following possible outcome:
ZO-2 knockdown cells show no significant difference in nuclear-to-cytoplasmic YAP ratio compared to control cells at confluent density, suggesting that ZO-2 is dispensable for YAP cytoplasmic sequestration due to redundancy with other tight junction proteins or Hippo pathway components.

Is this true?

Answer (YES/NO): NO